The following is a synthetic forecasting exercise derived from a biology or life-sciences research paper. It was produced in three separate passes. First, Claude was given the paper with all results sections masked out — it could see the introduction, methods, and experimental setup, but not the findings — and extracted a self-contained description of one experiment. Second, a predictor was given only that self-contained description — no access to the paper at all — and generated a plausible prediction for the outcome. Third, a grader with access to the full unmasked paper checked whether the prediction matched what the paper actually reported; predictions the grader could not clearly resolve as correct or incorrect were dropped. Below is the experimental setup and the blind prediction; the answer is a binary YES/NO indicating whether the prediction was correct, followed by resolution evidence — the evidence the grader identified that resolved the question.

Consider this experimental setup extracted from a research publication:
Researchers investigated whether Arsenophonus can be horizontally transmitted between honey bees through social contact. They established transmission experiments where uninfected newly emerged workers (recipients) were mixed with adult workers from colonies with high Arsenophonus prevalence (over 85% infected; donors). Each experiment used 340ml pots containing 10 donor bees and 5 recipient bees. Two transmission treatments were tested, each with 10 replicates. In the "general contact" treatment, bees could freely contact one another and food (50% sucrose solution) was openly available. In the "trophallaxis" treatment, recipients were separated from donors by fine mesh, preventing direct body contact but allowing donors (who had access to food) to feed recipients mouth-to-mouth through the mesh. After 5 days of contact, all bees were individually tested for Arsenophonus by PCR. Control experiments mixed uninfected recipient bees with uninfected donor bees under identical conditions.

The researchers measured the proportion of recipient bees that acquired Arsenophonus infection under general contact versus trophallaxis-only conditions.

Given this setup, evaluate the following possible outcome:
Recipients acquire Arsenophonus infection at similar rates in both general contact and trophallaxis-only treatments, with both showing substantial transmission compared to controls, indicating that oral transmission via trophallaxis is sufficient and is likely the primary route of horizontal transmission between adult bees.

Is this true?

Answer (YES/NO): NO